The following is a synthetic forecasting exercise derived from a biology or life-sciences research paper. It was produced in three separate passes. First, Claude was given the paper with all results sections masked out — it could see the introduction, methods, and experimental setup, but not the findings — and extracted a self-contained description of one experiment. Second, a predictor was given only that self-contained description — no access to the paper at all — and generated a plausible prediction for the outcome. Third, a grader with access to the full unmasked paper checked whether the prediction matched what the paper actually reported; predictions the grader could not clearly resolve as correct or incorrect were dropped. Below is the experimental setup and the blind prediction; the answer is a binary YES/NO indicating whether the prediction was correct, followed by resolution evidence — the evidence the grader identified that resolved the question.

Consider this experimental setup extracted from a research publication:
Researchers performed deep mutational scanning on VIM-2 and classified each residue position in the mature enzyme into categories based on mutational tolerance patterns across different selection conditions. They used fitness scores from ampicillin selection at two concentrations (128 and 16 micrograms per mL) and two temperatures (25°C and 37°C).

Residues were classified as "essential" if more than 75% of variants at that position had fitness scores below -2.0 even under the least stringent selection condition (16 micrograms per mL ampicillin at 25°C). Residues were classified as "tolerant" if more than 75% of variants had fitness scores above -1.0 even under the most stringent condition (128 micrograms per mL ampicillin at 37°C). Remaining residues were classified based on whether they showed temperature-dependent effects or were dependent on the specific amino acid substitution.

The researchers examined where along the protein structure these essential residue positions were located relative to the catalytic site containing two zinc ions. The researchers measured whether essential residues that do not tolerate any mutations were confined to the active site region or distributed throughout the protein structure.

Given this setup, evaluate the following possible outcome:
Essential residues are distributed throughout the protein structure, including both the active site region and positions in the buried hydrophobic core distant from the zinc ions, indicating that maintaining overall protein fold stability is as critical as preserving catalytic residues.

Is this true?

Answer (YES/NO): NO